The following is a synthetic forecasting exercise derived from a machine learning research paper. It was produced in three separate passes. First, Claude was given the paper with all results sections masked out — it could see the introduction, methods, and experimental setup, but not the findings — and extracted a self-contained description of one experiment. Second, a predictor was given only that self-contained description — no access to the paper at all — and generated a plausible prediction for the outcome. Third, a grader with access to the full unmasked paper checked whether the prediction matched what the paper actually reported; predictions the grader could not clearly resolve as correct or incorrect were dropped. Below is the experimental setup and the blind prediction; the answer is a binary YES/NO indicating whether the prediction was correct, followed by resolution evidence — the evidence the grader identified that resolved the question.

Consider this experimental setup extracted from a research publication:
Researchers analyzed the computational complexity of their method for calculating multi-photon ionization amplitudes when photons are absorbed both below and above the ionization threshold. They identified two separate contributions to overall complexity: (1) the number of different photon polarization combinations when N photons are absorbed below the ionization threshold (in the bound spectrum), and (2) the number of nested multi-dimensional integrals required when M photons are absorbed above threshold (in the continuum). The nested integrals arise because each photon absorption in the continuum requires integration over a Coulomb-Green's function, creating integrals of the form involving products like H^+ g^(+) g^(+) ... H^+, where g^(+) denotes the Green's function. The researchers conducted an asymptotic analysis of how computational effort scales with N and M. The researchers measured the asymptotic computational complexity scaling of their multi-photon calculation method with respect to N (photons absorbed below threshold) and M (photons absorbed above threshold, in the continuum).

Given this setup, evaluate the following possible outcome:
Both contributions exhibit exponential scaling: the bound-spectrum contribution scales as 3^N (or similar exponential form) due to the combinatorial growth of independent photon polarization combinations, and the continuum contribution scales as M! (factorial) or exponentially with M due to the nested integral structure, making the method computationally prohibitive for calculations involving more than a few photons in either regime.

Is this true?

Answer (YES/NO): YES